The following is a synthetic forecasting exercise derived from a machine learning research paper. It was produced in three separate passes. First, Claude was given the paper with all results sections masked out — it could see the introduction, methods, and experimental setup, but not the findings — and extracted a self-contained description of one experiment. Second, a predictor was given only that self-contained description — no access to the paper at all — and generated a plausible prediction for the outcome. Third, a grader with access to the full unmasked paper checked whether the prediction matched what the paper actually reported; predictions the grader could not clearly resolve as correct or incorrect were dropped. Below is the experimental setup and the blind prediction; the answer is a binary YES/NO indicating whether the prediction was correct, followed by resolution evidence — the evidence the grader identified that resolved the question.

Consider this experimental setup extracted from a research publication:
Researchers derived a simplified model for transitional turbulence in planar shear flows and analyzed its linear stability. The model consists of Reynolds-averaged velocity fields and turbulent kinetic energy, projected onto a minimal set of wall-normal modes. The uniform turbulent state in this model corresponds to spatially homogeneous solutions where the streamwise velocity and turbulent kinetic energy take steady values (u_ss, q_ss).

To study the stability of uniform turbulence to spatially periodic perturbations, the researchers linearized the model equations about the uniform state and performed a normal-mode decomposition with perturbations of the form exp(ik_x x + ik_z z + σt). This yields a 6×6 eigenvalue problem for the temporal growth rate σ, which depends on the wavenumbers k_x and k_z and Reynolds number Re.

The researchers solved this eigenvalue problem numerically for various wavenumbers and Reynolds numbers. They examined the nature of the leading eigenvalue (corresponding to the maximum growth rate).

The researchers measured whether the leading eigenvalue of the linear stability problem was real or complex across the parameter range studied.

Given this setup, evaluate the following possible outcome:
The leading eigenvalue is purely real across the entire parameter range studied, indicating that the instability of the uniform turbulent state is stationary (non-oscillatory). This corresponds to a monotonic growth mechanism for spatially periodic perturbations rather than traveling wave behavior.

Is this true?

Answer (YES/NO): YES